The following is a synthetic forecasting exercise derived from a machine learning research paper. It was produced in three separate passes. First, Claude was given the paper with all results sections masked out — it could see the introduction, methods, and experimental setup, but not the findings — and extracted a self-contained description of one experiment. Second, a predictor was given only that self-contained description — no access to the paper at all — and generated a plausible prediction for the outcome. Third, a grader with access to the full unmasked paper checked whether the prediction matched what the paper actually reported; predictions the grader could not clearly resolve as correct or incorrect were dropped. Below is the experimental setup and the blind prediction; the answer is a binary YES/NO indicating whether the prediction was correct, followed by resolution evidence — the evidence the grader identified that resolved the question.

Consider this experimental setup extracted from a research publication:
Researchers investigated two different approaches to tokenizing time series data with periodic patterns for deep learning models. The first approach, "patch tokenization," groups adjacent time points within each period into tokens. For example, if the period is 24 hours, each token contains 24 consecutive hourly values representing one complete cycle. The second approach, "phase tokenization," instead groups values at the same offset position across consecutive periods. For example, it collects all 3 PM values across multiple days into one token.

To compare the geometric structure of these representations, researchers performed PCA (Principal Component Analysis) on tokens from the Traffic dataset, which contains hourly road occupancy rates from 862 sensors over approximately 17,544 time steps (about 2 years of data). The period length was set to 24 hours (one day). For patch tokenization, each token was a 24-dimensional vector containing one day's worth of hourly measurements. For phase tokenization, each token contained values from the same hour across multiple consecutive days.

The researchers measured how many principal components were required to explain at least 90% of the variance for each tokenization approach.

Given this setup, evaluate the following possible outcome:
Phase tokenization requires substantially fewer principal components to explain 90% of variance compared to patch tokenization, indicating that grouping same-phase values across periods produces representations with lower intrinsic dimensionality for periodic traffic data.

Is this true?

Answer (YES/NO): YES